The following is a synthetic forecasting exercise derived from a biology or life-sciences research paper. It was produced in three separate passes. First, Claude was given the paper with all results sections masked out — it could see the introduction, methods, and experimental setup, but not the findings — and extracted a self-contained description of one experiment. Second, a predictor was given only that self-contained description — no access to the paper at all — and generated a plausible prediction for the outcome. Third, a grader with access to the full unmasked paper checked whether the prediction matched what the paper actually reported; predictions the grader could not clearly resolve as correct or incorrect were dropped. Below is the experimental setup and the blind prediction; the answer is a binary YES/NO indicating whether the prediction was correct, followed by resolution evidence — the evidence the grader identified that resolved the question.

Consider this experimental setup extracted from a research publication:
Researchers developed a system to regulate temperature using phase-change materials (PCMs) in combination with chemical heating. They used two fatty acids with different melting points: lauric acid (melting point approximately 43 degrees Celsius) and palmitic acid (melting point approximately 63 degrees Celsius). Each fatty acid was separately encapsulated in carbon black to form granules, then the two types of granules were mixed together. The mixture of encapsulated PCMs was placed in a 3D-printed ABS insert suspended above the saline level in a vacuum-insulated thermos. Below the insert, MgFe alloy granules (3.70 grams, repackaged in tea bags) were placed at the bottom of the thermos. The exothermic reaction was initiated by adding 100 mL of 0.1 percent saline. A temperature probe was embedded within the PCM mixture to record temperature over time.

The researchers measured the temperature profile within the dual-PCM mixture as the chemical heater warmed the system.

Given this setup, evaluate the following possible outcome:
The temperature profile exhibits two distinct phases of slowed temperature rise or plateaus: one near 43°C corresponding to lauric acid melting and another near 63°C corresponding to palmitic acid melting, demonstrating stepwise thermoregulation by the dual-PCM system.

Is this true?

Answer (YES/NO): NO